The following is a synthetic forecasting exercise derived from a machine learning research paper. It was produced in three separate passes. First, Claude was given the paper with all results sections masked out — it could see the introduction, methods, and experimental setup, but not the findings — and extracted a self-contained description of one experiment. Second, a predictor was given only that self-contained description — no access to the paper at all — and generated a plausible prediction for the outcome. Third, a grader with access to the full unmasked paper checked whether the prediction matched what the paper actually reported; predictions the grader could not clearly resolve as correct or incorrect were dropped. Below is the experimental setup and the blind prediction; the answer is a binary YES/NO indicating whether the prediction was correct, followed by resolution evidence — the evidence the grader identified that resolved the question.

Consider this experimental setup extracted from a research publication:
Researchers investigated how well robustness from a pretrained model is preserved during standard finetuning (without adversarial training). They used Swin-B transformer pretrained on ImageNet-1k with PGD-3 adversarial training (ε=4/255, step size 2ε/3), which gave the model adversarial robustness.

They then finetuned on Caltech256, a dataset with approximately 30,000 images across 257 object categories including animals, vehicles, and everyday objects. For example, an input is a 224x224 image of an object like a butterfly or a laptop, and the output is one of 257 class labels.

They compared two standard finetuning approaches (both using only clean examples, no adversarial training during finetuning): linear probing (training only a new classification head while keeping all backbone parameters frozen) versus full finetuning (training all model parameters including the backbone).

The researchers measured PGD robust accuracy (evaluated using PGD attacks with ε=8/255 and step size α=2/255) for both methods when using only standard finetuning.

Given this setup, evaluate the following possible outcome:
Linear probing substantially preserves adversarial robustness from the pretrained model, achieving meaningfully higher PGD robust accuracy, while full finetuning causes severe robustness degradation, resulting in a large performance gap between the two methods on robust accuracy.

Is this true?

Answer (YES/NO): YES